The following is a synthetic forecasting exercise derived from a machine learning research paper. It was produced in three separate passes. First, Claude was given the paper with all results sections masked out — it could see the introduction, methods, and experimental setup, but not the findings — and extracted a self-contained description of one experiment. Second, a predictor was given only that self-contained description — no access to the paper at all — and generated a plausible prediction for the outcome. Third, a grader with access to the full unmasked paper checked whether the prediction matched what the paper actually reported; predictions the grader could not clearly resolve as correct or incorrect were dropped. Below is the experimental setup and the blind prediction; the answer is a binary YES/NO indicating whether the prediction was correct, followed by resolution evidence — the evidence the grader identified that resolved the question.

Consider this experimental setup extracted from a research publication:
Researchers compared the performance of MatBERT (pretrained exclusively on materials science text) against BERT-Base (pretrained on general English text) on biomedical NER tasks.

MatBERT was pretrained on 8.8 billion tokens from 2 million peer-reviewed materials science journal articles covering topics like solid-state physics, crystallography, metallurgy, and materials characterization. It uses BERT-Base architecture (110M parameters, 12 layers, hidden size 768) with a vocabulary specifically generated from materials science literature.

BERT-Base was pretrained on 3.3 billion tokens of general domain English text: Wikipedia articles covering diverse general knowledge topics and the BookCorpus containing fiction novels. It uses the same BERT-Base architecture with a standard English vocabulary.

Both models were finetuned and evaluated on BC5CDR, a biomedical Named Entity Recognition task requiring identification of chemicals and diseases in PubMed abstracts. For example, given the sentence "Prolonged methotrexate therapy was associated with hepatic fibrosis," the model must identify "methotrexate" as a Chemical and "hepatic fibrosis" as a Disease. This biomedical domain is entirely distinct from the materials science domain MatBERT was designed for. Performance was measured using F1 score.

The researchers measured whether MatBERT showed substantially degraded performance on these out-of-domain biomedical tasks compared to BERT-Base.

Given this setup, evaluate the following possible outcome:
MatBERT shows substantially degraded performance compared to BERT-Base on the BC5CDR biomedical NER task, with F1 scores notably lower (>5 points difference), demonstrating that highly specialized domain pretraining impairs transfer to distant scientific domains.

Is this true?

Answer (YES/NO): NO